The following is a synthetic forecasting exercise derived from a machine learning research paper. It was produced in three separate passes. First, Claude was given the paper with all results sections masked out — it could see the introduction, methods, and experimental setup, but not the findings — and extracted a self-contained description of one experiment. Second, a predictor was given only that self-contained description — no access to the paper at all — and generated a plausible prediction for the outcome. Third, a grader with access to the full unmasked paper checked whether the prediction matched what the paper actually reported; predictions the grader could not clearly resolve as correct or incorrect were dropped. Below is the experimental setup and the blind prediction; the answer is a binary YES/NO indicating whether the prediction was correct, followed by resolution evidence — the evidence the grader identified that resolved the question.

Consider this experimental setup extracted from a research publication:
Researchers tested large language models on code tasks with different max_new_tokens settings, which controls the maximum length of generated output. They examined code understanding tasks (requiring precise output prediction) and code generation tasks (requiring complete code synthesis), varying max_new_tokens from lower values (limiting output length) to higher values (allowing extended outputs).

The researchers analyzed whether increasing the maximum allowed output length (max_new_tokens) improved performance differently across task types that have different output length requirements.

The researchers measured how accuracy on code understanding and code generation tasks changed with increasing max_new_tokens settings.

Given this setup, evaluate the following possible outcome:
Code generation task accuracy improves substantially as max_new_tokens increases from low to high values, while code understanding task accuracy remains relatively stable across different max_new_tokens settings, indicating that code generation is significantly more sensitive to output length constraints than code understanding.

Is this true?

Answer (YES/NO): NO